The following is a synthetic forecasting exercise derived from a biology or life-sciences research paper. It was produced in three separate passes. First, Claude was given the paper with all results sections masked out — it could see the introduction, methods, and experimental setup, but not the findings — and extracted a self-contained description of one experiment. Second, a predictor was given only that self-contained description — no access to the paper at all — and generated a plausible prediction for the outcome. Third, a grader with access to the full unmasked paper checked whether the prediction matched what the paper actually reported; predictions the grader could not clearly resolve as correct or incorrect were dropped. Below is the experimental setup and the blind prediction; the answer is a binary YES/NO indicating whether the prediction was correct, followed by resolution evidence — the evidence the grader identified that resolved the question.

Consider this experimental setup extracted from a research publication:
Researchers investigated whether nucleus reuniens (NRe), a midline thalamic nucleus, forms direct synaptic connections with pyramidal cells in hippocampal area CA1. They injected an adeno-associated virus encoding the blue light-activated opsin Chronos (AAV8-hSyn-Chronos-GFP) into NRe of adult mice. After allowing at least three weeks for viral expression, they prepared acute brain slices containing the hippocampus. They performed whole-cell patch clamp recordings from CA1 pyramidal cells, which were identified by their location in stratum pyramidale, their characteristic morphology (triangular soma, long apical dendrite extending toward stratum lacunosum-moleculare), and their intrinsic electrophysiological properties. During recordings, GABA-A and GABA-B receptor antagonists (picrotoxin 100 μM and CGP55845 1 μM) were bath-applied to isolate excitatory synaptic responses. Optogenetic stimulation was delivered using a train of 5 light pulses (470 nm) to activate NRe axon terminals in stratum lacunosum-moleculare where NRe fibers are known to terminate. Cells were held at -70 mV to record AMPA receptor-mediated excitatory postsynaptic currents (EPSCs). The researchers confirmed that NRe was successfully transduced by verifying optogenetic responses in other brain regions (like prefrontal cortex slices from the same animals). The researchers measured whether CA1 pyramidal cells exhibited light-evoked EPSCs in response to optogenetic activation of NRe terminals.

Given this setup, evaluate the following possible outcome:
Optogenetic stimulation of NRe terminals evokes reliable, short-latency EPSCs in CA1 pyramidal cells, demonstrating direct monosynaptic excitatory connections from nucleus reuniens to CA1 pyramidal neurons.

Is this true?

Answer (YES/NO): NO